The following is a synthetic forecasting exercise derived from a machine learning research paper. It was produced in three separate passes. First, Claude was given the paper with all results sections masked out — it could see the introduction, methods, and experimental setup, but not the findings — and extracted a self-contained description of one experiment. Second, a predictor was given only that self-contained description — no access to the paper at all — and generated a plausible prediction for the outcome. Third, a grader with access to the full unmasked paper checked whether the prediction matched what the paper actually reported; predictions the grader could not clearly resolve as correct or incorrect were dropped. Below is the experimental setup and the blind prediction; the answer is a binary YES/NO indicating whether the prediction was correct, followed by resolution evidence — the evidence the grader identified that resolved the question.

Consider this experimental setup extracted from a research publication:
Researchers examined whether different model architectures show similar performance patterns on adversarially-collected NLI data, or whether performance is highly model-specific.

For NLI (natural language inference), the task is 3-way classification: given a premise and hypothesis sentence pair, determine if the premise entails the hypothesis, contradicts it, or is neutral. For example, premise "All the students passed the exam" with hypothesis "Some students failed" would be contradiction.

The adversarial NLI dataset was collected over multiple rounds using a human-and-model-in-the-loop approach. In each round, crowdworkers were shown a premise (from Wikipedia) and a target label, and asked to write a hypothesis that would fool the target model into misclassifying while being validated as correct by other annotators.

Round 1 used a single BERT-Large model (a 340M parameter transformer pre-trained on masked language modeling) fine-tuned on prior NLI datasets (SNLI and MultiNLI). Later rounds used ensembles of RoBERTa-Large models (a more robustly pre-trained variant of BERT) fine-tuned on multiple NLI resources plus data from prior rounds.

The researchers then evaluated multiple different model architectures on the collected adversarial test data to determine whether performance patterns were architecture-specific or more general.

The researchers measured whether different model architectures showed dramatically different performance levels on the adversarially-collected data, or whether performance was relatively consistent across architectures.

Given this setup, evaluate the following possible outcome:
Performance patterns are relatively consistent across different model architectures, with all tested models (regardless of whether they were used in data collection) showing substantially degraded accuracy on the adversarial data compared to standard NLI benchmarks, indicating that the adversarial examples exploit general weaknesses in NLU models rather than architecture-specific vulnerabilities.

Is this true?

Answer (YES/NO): YES